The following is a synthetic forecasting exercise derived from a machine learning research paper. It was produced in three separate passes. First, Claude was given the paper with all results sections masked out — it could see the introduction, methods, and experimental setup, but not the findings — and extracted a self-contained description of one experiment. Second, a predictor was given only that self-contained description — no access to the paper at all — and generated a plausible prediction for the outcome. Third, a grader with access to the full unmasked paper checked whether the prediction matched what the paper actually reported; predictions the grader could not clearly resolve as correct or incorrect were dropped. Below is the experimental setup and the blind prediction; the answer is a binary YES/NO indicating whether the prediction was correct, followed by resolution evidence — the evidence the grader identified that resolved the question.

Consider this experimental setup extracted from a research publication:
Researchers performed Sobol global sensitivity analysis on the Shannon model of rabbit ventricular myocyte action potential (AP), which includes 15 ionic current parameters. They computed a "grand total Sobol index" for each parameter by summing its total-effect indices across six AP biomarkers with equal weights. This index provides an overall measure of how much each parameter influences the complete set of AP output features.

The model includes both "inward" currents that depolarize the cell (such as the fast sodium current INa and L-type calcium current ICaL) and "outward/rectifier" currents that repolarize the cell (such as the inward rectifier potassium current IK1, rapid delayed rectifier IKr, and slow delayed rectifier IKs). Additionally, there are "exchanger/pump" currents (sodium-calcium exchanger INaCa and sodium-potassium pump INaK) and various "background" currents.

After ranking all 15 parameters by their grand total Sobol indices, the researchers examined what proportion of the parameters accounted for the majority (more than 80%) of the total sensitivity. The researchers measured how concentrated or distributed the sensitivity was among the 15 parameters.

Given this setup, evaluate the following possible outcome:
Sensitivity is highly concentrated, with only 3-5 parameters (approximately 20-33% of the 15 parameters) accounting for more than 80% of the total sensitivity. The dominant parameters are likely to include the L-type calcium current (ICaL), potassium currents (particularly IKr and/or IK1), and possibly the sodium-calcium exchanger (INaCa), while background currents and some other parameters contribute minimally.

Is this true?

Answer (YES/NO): NO